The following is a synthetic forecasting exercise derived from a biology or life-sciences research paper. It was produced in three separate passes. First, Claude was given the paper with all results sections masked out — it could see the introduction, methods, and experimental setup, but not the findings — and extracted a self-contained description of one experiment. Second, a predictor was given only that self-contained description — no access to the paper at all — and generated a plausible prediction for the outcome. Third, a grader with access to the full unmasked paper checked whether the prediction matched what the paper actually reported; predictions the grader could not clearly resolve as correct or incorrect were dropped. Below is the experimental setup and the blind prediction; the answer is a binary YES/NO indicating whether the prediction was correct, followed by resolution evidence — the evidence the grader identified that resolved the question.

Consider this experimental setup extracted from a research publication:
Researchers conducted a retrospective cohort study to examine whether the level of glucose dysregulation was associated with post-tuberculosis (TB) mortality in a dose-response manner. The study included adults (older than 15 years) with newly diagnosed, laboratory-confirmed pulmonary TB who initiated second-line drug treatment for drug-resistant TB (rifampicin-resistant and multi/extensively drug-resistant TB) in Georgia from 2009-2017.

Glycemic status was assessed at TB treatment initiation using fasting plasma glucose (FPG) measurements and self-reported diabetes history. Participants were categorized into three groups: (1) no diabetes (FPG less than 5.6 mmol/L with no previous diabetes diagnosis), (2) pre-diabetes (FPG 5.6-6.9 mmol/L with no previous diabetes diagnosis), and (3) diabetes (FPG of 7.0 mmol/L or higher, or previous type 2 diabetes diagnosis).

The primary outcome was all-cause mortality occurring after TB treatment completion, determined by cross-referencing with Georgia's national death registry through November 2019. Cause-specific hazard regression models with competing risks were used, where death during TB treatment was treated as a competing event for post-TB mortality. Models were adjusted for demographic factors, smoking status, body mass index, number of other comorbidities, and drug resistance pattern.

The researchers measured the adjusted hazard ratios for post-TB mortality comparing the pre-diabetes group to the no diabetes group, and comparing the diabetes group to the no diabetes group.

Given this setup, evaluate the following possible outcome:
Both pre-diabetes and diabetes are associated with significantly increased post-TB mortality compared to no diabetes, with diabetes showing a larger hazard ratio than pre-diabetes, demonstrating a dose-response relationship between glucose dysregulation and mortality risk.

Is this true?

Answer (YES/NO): NO